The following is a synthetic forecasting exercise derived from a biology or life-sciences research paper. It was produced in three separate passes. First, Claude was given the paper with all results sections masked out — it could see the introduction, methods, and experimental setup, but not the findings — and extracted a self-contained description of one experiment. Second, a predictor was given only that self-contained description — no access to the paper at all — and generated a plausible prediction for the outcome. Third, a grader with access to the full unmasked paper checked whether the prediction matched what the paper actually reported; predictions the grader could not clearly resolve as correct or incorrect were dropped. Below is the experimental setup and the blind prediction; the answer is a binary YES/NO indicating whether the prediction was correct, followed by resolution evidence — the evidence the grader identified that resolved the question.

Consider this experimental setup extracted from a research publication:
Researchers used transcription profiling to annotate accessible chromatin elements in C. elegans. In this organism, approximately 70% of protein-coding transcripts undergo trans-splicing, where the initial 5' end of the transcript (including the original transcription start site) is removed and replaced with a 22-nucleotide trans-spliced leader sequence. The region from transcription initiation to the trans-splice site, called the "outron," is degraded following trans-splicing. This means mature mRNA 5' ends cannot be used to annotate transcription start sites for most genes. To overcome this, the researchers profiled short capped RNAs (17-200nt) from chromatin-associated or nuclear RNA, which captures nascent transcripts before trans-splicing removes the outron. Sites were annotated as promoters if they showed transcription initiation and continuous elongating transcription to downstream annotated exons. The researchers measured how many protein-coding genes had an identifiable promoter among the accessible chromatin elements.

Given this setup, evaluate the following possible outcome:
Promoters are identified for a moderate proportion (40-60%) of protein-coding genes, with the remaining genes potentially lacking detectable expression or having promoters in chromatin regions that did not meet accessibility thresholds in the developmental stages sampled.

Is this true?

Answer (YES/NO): YES